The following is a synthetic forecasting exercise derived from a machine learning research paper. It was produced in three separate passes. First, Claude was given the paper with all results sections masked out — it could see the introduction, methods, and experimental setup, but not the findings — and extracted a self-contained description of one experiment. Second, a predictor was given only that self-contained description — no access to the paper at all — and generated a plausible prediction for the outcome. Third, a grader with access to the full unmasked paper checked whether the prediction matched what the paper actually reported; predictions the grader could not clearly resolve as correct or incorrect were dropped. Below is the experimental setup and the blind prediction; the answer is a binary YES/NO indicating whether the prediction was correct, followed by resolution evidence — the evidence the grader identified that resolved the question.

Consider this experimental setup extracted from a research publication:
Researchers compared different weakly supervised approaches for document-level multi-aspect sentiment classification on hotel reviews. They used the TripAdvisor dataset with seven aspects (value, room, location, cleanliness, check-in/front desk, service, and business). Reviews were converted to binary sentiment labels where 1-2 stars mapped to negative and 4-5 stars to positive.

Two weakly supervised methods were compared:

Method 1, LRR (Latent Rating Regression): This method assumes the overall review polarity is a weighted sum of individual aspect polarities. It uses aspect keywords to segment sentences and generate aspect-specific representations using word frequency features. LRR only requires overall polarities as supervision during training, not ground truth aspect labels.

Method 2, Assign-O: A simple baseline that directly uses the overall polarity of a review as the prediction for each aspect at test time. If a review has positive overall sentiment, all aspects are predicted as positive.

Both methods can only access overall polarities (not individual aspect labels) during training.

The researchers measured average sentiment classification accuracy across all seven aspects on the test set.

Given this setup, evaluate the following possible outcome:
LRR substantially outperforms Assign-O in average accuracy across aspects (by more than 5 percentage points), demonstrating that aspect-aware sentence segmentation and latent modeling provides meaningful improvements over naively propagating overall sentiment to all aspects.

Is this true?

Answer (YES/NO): NO